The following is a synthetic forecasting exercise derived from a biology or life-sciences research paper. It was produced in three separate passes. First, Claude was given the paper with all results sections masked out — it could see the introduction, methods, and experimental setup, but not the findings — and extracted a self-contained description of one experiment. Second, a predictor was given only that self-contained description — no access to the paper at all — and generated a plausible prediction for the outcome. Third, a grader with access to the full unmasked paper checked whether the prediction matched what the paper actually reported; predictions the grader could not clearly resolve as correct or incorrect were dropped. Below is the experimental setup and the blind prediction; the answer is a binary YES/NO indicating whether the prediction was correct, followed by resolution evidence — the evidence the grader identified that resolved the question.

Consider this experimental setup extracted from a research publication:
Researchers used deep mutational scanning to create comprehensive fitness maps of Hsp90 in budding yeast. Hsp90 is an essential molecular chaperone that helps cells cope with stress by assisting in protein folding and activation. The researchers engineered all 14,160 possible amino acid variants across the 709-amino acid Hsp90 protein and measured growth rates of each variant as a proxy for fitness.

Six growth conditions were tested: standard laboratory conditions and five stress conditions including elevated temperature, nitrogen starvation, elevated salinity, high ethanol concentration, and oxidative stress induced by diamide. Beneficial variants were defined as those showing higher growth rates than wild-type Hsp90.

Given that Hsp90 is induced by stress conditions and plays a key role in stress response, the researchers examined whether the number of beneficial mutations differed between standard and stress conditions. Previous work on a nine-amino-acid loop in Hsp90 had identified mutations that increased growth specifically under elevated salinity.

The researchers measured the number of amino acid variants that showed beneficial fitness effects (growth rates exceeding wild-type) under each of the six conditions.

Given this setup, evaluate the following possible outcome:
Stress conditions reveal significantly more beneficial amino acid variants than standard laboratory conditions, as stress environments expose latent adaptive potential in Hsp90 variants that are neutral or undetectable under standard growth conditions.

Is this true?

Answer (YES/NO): YES